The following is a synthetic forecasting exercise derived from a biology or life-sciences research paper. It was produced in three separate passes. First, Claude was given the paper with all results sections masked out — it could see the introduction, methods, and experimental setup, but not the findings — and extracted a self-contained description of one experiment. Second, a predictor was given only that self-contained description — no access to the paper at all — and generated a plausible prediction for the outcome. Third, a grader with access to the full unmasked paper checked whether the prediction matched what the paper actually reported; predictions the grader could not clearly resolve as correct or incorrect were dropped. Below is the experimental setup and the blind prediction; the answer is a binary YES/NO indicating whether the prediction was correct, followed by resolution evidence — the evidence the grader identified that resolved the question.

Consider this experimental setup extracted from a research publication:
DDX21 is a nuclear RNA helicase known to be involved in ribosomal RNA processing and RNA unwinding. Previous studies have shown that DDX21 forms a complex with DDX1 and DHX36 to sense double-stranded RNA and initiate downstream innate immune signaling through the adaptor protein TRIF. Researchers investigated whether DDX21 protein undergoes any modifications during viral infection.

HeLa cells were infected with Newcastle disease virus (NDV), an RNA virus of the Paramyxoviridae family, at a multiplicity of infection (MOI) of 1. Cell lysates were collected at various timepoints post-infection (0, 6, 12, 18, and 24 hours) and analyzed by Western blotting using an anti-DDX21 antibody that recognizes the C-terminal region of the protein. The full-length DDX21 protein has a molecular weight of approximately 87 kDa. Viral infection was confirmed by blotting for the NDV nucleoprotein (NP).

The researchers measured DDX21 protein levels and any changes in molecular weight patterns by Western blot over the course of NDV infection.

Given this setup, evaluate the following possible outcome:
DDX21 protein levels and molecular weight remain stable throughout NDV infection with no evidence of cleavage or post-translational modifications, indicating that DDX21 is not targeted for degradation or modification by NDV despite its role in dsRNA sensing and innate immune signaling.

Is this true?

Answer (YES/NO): NO